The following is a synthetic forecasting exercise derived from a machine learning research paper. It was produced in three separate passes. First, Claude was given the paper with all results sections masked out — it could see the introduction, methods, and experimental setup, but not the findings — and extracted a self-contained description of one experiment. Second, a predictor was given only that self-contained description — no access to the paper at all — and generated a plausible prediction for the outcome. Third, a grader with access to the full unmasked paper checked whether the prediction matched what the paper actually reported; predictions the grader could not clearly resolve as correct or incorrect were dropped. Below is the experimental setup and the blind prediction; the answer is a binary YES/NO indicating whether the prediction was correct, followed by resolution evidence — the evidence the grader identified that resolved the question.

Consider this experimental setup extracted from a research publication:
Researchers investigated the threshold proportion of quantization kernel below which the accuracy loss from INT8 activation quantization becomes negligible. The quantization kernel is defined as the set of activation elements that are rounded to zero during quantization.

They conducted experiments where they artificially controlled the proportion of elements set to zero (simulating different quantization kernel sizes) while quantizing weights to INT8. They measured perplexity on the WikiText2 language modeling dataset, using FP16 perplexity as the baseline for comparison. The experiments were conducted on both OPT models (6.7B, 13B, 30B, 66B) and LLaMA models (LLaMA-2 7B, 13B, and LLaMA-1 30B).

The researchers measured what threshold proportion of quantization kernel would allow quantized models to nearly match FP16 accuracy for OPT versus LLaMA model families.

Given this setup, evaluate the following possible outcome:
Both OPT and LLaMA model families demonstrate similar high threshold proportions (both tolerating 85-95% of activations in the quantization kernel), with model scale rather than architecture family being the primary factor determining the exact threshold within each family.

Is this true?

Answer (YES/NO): NO